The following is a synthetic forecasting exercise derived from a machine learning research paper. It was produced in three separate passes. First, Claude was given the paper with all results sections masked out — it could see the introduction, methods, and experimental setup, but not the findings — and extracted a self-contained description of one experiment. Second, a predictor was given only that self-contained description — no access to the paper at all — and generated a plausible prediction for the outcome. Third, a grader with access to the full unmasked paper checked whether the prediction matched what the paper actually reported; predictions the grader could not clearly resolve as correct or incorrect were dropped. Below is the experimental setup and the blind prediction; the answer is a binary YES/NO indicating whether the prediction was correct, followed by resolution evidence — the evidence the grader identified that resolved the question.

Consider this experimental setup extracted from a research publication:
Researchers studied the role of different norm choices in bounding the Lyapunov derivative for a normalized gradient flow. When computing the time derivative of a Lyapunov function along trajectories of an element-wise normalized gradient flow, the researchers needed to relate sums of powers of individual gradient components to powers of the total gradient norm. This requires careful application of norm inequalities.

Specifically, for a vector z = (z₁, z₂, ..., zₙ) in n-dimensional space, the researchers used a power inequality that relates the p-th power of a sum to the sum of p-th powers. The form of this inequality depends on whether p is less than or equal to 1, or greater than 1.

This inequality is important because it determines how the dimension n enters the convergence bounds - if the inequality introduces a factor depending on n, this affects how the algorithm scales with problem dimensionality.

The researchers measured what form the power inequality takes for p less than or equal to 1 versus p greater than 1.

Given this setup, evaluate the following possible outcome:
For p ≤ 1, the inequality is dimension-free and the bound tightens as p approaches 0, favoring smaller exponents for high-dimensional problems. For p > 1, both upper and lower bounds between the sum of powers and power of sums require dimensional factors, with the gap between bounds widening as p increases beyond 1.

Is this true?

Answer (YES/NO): NO